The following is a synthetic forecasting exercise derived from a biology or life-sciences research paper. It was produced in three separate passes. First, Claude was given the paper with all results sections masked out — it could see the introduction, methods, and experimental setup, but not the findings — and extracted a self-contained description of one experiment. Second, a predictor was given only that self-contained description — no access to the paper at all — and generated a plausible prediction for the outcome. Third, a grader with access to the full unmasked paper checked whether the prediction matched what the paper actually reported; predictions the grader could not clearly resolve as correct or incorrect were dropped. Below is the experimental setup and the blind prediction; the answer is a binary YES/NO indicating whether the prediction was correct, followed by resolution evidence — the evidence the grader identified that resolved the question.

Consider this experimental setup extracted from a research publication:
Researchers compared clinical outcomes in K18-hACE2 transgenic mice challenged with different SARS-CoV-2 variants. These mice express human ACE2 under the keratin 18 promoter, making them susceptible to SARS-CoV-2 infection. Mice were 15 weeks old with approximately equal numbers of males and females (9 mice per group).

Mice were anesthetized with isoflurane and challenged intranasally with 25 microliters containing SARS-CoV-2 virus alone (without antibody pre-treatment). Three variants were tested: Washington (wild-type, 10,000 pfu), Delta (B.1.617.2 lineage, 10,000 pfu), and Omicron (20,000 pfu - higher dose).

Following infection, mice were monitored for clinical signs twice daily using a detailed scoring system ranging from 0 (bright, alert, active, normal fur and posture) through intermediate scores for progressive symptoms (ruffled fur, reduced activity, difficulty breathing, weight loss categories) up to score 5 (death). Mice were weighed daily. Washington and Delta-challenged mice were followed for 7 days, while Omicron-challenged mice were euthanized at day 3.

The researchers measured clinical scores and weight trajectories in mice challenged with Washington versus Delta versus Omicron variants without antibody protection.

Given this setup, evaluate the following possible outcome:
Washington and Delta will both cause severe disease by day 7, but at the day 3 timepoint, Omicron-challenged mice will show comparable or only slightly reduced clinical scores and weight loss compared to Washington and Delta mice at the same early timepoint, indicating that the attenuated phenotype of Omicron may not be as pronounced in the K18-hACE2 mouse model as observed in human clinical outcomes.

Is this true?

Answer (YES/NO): NO